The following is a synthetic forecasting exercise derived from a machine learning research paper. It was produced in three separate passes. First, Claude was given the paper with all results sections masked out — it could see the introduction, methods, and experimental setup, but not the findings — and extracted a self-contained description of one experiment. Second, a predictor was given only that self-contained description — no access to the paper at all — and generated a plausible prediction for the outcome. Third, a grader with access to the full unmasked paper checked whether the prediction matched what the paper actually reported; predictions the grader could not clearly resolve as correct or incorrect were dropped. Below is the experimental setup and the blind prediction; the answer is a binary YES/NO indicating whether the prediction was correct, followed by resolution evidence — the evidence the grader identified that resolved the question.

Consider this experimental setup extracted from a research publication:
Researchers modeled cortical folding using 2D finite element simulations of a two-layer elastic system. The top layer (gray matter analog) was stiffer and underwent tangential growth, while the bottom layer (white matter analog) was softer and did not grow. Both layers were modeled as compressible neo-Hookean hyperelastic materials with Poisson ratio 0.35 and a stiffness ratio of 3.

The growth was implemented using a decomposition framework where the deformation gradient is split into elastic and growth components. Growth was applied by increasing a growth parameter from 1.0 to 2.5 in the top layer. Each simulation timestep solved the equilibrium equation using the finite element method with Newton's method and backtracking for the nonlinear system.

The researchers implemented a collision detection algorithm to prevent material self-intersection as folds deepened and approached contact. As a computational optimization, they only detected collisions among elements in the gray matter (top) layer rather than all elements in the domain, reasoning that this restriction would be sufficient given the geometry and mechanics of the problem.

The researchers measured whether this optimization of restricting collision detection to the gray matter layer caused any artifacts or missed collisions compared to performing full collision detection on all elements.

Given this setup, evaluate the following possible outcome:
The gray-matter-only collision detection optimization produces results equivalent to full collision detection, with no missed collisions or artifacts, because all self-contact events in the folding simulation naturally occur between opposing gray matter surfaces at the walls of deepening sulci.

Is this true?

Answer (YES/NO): YES